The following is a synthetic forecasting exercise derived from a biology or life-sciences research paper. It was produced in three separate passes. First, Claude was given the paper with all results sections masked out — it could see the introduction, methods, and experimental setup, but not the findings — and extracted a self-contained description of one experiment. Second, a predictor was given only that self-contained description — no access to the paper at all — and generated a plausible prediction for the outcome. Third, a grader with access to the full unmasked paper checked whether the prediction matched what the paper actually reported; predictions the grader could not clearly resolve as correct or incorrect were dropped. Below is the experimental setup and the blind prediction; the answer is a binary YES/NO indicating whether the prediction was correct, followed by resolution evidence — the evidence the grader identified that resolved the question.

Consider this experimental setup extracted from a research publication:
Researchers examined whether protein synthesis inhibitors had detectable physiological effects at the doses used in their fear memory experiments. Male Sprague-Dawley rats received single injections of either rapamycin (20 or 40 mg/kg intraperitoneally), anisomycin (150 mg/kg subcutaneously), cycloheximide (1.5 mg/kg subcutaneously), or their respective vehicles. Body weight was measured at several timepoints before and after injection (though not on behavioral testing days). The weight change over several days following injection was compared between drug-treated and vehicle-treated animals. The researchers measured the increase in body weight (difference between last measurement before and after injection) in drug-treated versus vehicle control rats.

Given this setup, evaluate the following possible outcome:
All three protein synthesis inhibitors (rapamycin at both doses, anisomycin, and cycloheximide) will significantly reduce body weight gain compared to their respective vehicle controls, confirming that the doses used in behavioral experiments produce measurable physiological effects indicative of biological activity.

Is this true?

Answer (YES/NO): YES